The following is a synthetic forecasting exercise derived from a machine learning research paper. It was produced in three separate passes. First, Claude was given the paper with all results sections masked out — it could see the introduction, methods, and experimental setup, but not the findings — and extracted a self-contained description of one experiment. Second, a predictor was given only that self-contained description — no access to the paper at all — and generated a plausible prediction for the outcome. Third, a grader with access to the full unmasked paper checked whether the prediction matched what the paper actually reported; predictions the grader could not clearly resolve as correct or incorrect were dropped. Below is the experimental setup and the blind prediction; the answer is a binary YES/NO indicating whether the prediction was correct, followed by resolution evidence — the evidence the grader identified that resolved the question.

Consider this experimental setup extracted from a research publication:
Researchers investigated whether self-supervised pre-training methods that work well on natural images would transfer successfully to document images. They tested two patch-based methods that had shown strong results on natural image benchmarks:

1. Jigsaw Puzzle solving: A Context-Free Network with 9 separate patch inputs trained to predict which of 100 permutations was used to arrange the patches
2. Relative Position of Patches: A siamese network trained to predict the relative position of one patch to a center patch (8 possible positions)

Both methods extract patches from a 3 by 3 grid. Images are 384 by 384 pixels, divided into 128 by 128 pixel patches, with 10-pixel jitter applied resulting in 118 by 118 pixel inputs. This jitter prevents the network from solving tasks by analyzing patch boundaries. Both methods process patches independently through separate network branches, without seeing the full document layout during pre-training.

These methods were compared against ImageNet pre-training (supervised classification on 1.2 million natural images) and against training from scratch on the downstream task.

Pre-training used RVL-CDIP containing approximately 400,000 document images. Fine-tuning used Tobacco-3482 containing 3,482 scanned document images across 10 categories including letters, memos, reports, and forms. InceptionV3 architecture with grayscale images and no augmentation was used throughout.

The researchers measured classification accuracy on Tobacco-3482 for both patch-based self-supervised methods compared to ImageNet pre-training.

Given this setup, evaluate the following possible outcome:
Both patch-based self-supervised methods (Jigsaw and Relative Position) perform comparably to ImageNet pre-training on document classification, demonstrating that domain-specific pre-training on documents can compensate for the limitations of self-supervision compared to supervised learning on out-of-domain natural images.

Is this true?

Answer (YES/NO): NO